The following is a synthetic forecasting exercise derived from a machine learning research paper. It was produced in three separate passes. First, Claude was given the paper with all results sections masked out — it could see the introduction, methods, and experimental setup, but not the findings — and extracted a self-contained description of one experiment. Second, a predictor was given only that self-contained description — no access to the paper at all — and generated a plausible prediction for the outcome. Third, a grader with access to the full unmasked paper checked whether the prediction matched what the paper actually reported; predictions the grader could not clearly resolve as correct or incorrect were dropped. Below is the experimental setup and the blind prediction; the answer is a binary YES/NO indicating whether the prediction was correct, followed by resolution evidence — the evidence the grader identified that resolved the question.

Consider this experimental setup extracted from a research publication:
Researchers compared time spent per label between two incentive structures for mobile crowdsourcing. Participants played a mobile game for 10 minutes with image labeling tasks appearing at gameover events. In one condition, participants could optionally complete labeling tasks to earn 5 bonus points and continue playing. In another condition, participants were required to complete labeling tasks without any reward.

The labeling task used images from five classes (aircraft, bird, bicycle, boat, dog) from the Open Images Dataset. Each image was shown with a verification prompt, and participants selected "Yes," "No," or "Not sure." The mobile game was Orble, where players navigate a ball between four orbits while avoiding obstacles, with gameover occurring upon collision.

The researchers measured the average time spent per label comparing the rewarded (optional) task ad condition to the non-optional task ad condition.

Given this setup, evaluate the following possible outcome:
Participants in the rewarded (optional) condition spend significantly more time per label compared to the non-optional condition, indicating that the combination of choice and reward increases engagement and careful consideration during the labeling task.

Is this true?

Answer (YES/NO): NO